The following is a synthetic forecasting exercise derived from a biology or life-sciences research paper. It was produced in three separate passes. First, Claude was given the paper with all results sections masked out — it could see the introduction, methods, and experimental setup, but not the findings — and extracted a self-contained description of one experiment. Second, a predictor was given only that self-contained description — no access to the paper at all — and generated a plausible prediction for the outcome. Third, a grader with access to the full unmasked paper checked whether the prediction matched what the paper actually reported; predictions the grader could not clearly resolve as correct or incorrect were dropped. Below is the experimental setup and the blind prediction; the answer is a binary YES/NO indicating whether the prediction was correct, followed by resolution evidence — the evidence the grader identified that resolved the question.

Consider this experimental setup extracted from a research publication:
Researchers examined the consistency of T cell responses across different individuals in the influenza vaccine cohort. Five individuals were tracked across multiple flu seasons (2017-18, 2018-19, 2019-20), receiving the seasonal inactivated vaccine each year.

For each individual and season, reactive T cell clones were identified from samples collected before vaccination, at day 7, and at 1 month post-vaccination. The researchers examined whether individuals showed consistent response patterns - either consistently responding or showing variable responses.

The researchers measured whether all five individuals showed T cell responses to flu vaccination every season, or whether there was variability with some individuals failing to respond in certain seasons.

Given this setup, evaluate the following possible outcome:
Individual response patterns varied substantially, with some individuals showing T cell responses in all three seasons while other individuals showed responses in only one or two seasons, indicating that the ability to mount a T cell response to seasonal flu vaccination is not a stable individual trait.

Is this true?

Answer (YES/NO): NO